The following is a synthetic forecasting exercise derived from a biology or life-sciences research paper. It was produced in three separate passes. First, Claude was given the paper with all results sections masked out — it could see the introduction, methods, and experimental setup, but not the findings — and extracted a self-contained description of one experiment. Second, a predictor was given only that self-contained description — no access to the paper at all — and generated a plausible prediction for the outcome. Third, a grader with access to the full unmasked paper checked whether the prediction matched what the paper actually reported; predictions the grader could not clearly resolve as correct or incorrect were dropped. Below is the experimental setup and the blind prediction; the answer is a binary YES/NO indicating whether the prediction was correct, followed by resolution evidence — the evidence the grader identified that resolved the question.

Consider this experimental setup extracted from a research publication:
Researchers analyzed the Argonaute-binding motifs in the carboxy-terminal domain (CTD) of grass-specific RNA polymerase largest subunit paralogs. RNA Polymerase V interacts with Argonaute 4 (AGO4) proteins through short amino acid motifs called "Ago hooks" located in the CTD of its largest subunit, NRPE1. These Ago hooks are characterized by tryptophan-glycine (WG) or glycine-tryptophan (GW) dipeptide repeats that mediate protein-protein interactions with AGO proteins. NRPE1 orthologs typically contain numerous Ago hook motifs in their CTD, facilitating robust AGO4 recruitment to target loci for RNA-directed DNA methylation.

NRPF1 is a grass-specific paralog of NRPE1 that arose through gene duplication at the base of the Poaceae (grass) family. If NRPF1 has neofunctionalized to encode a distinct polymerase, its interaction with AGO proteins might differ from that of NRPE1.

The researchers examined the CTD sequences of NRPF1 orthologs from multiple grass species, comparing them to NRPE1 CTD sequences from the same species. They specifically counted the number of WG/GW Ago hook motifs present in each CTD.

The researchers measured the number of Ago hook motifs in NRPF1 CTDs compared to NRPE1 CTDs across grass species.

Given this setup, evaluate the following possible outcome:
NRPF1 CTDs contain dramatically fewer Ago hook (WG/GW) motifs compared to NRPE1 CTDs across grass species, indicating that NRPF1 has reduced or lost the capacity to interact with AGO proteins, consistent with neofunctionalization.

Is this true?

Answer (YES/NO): YES